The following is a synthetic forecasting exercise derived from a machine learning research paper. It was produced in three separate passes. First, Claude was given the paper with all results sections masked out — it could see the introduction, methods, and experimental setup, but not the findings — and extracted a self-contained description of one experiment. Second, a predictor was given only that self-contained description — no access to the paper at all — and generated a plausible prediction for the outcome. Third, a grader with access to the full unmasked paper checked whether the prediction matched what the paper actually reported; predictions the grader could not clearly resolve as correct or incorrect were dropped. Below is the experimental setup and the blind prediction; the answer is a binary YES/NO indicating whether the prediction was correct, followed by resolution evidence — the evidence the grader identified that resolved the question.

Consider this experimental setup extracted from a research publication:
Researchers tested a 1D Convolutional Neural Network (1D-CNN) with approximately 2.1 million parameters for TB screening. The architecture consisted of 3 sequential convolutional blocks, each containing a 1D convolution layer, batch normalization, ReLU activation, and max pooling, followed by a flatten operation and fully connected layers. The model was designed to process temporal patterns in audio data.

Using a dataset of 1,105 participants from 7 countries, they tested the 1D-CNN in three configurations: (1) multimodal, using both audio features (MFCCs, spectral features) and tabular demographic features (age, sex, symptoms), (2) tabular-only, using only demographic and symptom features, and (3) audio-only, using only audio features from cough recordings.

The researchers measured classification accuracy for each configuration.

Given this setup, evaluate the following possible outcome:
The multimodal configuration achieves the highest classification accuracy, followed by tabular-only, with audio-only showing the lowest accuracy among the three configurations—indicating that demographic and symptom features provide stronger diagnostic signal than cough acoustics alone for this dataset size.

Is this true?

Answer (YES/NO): NO